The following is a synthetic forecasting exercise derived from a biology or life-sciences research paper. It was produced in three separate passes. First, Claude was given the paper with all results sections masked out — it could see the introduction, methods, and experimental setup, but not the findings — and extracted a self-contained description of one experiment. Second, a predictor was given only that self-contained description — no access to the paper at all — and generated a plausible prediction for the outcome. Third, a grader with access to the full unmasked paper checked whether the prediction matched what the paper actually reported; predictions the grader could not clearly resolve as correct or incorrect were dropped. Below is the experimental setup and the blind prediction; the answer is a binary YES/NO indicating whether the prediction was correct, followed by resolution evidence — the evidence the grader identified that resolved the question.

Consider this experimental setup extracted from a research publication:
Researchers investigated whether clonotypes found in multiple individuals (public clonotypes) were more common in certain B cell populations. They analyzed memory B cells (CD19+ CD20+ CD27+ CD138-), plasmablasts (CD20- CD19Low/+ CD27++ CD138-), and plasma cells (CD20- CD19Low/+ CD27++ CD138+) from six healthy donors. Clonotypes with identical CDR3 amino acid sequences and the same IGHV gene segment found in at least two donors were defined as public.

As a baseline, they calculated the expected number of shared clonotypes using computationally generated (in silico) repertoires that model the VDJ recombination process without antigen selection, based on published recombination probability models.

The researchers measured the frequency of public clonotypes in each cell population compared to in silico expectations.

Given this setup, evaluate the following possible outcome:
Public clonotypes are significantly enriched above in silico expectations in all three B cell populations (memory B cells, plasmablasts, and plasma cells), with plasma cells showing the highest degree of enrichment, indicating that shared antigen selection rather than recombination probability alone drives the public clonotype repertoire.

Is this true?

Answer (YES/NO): NO